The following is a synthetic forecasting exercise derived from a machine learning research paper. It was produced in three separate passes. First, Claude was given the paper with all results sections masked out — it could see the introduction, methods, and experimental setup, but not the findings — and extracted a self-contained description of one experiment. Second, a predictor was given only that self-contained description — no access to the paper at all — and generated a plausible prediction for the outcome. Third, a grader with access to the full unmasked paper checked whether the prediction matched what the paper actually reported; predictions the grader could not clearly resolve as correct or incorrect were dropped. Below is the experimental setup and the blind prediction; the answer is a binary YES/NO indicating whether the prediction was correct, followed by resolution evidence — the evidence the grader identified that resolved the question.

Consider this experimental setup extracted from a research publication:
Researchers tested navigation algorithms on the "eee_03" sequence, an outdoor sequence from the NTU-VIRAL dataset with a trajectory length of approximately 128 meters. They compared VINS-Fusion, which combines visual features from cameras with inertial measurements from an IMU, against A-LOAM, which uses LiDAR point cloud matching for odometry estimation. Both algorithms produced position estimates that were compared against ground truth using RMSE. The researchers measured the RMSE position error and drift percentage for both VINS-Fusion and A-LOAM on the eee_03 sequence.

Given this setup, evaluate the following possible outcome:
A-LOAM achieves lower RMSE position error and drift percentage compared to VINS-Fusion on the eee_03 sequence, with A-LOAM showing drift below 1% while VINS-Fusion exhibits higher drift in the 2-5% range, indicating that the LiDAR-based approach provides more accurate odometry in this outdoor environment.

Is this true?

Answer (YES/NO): NO